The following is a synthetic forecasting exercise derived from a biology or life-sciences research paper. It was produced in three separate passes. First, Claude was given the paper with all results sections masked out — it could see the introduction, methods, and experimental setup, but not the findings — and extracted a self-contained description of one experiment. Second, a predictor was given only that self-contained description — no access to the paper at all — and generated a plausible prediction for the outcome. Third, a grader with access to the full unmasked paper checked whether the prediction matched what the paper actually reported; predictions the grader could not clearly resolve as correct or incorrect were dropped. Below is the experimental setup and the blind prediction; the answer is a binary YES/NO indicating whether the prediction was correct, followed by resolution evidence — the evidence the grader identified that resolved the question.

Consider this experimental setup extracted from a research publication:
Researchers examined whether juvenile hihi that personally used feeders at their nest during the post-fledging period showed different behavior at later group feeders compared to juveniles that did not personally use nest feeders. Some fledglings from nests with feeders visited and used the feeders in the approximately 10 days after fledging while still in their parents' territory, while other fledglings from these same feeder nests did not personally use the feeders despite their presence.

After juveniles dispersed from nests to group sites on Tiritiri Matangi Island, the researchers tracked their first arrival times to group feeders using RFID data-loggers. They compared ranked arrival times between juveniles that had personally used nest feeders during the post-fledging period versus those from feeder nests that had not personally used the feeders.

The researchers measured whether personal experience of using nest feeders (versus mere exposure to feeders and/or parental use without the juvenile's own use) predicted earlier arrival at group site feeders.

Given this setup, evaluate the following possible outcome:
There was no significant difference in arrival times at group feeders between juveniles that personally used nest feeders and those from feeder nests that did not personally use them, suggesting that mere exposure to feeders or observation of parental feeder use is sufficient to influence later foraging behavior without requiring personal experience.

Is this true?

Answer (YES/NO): YES